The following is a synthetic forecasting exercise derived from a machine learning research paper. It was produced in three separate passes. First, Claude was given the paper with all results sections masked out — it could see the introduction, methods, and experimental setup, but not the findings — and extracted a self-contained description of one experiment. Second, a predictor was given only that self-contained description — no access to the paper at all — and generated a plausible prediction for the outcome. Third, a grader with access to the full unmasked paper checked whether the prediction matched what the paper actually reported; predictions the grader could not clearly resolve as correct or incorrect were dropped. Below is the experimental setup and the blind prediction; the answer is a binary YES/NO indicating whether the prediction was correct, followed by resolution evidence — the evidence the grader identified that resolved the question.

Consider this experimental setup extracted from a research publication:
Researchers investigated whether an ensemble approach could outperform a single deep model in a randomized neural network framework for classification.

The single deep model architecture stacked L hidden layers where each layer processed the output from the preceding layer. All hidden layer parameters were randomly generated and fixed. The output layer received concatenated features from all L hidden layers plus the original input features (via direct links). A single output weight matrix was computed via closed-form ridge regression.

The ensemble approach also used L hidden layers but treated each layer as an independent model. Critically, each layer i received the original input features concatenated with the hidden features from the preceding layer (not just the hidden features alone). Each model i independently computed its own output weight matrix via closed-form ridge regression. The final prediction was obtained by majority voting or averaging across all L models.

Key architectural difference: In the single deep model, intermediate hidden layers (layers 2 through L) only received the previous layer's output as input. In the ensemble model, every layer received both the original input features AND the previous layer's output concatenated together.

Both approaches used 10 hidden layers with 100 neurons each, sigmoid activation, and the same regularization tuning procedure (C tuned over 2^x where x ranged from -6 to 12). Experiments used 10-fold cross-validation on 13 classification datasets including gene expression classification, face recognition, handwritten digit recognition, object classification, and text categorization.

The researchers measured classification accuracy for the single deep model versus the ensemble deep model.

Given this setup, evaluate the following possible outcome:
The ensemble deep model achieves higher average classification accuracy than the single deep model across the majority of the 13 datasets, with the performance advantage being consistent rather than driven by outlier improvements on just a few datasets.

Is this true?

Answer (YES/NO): YES